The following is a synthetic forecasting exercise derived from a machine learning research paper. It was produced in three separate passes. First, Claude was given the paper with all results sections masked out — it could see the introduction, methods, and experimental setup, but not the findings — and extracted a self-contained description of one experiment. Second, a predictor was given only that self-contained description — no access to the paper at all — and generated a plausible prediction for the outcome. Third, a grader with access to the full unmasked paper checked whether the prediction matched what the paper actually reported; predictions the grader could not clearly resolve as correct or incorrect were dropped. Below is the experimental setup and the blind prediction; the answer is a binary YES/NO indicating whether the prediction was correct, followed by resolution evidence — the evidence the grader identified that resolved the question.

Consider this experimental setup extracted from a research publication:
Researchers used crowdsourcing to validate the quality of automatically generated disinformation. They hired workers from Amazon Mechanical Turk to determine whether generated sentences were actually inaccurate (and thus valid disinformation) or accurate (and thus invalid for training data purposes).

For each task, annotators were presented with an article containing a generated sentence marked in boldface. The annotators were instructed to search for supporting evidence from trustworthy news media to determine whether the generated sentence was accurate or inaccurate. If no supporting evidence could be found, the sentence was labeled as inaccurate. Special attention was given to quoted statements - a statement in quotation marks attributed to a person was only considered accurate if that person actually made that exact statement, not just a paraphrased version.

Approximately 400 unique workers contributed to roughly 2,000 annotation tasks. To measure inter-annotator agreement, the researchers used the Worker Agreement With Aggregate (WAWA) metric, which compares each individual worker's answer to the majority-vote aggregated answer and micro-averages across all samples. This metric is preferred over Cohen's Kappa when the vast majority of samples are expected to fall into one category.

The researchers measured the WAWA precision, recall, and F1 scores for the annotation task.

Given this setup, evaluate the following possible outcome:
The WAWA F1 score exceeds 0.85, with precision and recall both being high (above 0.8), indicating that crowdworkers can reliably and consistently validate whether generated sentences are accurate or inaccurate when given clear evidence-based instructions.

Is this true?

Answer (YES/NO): NO